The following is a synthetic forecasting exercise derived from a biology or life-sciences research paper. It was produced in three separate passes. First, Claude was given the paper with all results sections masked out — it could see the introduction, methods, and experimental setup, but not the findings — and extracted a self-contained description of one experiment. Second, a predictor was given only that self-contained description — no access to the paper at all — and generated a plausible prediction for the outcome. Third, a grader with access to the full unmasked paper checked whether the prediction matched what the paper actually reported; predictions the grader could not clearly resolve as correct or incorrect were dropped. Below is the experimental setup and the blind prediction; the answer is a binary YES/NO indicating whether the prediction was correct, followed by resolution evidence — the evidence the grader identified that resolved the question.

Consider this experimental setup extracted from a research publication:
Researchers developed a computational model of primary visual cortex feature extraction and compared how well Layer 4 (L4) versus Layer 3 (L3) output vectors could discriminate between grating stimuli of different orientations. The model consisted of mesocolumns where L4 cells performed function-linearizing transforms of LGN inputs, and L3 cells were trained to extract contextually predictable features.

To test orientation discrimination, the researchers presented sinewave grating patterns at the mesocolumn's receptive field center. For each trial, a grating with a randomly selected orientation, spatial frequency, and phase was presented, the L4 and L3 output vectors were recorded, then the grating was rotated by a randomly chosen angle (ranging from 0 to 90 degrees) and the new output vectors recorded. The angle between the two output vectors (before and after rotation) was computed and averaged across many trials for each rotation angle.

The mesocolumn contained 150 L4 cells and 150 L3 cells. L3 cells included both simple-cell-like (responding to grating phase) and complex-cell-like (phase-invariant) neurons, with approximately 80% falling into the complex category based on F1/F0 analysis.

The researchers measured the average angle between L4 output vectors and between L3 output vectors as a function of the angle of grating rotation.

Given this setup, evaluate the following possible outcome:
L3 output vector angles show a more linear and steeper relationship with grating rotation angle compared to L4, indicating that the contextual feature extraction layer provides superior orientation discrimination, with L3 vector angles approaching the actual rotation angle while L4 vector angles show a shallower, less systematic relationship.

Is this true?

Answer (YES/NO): NO